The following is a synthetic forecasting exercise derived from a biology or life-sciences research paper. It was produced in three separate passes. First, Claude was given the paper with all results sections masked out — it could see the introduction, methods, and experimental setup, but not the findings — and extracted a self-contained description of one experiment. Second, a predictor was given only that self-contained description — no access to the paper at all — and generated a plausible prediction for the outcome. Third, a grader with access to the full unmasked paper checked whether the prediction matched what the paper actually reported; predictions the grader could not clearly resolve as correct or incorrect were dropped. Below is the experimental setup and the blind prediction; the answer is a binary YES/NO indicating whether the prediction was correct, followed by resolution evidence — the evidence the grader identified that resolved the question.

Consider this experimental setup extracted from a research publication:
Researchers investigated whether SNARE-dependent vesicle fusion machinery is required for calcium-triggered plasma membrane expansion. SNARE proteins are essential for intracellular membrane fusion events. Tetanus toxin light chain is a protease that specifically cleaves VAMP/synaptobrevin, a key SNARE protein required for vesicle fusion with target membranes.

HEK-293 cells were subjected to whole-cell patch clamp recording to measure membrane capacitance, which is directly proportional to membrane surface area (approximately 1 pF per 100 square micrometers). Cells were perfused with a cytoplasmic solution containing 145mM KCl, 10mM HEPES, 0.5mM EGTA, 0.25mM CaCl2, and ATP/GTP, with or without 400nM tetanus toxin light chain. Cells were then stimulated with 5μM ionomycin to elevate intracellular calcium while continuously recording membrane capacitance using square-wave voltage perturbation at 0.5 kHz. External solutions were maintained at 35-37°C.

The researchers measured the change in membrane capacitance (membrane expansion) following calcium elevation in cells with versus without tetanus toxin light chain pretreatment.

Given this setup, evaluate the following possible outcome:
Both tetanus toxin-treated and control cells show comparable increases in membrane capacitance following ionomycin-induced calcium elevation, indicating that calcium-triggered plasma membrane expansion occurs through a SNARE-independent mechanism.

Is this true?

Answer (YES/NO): YES